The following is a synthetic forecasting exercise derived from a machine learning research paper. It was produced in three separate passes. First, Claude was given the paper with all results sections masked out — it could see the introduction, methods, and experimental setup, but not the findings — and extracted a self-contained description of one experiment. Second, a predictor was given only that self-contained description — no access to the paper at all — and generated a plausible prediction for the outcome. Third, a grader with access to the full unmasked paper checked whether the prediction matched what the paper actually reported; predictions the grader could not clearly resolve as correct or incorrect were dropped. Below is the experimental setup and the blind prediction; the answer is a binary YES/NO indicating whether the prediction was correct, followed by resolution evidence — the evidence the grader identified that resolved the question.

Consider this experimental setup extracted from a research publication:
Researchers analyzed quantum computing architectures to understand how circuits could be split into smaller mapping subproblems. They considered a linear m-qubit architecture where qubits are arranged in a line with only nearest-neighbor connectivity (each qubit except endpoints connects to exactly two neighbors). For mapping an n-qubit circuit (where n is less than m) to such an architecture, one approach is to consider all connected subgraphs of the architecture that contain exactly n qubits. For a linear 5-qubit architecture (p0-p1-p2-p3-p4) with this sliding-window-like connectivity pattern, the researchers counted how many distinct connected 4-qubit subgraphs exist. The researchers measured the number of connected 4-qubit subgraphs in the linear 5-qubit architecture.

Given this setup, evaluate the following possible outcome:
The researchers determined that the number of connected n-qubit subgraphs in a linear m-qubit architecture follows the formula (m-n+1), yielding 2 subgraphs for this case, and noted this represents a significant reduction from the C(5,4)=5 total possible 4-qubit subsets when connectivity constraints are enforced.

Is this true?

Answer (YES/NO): NO